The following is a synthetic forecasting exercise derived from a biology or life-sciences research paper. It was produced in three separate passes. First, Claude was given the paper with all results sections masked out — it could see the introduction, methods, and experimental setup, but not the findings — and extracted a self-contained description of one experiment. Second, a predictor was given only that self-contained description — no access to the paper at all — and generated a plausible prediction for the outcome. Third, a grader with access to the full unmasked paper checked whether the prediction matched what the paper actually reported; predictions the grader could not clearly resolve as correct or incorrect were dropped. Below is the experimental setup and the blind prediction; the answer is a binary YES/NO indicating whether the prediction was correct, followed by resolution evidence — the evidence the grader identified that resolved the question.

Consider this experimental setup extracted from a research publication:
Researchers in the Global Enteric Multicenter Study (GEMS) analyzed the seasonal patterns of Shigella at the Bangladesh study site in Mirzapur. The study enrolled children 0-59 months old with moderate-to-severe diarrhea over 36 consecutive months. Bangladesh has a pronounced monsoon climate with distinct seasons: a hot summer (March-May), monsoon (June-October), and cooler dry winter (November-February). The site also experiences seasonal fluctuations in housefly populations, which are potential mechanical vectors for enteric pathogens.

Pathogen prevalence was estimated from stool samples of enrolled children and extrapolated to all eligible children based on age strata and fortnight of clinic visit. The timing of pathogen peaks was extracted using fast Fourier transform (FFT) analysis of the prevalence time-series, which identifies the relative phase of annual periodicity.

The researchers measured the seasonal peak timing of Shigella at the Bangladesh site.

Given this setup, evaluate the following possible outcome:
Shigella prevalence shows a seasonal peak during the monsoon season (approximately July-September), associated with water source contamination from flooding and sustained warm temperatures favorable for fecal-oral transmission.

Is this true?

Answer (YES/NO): NO